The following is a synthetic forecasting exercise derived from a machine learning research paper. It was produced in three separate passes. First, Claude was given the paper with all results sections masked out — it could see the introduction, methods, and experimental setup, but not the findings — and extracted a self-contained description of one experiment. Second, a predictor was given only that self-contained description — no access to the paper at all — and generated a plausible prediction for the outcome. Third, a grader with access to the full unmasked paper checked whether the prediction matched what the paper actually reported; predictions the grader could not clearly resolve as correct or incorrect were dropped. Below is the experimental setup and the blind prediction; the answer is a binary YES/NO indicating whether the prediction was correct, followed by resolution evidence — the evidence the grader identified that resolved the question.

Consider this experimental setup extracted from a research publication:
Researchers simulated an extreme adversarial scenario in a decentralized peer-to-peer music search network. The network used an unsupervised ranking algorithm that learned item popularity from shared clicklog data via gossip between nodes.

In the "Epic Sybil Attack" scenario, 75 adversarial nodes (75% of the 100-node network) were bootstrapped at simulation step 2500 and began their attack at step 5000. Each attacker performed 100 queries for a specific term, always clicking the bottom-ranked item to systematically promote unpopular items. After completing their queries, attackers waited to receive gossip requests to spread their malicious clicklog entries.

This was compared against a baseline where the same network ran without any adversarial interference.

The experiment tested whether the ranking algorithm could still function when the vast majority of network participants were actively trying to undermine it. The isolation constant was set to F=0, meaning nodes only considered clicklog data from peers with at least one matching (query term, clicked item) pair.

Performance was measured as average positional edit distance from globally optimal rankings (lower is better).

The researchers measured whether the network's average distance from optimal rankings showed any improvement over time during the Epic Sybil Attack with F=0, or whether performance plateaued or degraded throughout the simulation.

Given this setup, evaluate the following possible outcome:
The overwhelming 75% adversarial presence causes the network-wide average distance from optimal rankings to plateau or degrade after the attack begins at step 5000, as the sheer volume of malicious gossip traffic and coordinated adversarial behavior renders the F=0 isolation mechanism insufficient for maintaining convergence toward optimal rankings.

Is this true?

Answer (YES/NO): YES